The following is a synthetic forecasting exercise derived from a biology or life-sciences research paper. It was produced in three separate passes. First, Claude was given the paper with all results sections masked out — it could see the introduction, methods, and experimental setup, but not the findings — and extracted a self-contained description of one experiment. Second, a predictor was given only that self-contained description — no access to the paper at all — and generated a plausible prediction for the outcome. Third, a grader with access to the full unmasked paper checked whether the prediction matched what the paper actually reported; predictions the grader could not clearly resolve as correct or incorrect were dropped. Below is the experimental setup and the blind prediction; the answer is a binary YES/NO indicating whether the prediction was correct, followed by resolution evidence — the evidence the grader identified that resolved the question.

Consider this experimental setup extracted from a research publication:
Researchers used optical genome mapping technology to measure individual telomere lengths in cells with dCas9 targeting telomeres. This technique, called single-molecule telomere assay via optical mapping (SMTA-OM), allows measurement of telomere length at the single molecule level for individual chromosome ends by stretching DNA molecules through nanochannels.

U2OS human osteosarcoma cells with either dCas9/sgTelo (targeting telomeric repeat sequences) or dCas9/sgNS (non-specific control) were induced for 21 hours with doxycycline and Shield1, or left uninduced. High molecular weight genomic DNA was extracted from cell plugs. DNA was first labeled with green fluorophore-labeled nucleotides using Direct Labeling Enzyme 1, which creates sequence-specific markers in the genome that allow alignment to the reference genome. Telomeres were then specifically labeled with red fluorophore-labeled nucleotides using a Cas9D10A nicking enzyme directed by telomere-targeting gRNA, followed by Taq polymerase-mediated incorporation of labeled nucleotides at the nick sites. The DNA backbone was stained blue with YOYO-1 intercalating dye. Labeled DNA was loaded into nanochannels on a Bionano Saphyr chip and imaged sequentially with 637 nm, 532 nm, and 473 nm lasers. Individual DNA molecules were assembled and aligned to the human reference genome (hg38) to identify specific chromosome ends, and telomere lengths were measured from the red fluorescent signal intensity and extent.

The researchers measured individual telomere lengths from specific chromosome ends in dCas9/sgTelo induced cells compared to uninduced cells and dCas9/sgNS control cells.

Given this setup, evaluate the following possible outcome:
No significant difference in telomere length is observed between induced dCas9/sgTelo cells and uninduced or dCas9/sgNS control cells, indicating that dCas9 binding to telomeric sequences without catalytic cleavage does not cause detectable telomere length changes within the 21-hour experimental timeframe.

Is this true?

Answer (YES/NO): YES